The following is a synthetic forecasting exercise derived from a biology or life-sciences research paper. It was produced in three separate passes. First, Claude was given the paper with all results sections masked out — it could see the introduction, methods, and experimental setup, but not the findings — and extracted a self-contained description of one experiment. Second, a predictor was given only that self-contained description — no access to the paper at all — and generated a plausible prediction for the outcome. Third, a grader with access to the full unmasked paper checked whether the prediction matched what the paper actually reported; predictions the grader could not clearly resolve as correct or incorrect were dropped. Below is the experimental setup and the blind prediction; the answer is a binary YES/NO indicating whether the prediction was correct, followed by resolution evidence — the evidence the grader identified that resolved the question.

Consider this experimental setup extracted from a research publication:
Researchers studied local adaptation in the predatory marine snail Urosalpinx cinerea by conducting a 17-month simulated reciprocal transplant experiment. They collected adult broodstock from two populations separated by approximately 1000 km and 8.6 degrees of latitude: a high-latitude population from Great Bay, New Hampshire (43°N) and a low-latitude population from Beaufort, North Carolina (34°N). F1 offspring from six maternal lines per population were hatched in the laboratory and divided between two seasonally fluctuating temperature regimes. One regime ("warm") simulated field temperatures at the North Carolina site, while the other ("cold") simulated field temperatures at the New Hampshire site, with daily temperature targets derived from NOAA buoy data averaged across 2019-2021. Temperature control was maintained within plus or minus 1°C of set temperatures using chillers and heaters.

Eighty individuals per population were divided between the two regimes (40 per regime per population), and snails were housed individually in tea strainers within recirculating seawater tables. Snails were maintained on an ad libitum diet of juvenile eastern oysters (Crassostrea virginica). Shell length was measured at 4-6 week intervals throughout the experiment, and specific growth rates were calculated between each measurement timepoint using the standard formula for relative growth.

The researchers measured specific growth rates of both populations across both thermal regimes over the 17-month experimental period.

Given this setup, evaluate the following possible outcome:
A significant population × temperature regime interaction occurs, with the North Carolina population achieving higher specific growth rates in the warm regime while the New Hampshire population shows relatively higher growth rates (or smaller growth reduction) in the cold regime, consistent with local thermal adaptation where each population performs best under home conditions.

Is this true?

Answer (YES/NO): NO